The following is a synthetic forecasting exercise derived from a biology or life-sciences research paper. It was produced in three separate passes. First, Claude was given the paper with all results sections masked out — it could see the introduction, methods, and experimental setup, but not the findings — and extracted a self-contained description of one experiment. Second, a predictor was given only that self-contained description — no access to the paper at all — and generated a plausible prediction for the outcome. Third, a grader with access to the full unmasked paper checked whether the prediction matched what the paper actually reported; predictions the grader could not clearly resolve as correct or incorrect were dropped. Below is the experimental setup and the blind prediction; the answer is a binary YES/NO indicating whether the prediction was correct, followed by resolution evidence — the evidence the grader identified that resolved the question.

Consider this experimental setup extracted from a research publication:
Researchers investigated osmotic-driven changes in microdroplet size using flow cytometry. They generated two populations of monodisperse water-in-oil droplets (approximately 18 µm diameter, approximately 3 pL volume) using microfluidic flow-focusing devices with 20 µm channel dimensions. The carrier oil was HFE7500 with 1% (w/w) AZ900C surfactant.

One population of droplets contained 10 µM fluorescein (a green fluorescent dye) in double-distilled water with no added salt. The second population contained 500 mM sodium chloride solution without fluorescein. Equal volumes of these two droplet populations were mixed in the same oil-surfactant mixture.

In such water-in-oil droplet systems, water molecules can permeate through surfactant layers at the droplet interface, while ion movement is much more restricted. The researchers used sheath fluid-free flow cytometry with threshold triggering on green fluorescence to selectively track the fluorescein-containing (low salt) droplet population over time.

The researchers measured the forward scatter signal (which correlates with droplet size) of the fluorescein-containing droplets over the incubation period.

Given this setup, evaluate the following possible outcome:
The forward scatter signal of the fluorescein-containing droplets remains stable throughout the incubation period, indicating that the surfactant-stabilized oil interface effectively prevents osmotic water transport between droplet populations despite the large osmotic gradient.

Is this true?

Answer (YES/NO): NO